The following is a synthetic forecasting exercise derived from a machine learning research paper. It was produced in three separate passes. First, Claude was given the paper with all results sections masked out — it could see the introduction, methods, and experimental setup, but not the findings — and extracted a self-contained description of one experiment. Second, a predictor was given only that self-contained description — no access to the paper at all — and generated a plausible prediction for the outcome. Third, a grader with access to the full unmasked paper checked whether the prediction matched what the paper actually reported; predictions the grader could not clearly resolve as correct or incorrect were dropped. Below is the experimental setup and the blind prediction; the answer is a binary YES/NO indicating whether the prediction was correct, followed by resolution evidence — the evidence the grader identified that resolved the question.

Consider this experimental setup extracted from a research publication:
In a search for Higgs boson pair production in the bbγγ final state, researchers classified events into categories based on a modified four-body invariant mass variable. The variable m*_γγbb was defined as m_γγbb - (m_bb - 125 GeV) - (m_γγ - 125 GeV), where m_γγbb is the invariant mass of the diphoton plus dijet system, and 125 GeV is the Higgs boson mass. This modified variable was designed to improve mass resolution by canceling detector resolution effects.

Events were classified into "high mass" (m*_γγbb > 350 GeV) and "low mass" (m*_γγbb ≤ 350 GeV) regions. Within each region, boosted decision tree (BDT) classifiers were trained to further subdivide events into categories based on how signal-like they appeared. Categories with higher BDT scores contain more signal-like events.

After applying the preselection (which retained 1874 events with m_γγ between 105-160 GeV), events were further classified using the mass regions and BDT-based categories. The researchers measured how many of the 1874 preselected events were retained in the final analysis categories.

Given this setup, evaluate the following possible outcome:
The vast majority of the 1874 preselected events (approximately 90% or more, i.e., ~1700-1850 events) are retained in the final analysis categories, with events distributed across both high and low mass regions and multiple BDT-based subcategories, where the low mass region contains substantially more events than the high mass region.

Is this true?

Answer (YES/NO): NO